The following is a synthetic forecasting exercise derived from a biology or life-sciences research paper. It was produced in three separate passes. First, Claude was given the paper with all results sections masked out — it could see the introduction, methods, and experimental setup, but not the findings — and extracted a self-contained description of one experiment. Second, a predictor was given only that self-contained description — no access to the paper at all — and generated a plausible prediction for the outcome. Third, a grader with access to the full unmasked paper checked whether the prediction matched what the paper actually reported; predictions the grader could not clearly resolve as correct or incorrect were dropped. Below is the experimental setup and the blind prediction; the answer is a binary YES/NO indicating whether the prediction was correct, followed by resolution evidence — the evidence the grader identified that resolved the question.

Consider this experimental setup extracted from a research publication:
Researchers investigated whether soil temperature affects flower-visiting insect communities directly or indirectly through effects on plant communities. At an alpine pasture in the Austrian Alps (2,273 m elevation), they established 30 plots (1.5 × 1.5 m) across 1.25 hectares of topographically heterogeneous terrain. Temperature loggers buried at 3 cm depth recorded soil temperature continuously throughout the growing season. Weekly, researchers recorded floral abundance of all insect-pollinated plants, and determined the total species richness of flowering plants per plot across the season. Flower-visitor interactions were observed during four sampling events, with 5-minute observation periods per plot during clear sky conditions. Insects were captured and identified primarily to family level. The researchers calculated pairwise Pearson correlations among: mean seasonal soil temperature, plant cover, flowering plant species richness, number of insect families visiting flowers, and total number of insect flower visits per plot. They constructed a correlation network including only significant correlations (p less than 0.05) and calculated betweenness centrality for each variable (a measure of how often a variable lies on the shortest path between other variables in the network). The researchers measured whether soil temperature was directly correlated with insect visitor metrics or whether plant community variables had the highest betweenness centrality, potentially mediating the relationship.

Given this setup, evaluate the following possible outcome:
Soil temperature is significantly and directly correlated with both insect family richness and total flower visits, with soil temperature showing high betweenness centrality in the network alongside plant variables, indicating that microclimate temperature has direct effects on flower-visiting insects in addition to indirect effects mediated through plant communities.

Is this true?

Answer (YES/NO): NO